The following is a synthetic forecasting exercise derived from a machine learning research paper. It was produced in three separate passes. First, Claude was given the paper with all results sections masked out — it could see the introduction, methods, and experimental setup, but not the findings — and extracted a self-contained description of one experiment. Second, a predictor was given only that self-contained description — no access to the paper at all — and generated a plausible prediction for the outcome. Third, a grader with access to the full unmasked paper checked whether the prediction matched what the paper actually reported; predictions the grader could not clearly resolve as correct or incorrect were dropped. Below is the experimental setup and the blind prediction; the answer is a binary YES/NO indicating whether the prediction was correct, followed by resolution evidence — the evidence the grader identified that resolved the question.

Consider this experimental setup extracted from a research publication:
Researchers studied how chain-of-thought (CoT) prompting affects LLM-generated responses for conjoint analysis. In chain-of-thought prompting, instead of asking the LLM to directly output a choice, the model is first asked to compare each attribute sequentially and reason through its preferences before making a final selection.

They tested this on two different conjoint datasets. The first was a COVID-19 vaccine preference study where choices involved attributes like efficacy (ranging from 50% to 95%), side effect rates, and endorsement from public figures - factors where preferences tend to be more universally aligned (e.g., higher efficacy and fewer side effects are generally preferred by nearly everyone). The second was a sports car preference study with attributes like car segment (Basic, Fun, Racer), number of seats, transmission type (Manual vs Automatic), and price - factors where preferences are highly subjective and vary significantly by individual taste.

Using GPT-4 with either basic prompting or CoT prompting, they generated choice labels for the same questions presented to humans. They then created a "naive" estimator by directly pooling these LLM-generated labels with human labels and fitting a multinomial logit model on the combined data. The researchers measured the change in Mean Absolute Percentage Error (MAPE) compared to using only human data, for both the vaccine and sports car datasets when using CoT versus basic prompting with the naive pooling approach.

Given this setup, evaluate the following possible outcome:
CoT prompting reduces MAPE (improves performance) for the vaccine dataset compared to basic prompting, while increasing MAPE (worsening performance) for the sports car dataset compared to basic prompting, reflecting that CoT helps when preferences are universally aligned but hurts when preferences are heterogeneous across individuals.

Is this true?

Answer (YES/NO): NO